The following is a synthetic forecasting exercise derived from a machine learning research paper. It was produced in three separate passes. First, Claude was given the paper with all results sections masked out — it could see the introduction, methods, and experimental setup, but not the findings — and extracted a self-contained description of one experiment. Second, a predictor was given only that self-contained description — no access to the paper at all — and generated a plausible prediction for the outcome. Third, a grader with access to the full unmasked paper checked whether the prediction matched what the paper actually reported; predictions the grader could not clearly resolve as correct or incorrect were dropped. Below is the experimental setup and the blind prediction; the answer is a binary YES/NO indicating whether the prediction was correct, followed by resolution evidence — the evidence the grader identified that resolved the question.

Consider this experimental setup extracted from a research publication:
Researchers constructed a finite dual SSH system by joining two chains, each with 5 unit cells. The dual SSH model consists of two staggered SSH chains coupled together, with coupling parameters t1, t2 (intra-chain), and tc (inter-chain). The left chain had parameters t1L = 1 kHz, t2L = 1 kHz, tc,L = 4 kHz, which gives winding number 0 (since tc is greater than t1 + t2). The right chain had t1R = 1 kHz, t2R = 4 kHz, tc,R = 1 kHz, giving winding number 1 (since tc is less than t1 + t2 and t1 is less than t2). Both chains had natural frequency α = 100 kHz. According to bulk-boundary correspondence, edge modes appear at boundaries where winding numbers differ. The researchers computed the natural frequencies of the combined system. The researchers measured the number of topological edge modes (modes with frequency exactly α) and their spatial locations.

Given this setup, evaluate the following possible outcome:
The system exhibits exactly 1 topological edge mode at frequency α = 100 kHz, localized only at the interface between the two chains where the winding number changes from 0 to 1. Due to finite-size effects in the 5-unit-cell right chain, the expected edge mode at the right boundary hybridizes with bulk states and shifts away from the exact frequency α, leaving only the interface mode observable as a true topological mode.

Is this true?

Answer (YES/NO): NO